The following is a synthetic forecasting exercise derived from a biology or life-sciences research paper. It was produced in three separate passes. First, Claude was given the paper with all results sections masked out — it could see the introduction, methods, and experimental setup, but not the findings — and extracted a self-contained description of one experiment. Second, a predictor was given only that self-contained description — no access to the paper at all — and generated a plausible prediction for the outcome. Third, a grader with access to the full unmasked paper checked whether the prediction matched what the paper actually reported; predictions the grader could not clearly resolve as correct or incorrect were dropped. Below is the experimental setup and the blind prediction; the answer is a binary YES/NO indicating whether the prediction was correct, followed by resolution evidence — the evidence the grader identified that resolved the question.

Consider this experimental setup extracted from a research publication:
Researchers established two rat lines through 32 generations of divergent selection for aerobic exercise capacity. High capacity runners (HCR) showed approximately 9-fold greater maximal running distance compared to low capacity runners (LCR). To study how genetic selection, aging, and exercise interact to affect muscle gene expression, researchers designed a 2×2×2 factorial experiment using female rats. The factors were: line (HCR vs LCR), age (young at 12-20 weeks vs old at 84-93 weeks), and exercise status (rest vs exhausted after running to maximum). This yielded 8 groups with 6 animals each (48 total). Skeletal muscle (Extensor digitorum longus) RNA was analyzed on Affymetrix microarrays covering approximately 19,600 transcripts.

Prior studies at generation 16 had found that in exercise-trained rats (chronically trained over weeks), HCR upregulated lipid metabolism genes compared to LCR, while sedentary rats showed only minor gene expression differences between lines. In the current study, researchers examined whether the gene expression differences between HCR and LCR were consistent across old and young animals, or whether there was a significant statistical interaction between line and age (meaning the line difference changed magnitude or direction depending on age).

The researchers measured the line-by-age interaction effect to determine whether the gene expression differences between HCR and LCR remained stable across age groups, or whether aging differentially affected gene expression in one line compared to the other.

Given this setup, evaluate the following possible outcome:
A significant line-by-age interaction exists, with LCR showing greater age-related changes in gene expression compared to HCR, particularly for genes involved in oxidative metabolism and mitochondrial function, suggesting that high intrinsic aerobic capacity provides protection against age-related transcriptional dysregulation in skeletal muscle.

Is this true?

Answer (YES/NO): NO